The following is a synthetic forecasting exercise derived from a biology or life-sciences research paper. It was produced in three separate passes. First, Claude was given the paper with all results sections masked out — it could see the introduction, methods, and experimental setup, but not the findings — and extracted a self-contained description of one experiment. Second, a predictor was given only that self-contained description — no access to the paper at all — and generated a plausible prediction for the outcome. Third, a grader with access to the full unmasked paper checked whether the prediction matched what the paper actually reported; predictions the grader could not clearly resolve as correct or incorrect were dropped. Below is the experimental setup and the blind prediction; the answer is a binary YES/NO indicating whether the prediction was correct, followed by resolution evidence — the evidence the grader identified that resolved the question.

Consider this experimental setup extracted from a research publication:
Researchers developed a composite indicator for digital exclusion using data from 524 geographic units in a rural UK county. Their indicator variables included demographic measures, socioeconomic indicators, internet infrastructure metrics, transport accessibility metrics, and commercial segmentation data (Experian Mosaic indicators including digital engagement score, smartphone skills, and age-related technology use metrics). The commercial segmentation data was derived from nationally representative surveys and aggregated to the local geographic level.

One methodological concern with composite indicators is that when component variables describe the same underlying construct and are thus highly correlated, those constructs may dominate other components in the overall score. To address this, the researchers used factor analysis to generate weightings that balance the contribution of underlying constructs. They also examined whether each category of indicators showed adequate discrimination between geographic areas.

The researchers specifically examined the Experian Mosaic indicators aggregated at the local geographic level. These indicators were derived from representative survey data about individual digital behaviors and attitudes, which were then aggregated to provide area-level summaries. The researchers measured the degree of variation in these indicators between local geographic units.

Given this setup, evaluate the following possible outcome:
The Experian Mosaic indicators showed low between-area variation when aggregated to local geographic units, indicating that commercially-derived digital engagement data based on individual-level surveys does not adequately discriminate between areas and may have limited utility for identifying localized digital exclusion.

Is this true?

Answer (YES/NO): YES